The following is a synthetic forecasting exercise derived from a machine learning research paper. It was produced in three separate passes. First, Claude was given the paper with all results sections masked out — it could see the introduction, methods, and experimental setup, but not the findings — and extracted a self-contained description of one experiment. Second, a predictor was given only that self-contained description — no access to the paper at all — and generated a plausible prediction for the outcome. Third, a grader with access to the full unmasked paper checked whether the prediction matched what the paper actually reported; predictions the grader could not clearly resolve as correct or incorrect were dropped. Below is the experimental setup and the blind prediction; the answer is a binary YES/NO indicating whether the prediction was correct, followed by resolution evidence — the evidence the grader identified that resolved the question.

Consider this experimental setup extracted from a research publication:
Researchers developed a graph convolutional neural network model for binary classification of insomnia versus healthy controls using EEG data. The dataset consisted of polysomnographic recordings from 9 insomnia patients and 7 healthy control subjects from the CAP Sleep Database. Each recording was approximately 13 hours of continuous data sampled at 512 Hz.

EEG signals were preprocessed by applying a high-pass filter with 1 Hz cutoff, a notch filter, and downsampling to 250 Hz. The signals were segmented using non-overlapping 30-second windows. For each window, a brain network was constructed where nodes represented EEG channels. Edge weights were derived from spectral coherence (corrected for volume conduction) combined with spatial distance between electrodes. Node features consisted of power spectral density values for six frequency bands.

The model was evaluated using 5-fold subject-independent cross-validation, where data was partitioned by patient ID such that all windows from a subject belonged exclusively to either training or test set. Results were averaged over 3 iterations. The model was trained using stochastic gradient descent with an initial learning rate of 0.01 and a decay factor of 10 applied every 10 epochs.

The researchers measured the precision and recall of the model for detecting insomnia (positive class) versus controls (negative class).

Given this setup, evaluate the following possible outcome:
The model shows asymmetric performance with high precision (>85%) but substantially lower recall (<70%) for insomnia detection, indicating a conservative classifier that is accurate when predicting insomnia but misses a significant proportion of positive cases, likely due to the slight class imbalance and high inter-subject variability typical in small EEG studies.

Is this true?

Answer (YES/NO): NO